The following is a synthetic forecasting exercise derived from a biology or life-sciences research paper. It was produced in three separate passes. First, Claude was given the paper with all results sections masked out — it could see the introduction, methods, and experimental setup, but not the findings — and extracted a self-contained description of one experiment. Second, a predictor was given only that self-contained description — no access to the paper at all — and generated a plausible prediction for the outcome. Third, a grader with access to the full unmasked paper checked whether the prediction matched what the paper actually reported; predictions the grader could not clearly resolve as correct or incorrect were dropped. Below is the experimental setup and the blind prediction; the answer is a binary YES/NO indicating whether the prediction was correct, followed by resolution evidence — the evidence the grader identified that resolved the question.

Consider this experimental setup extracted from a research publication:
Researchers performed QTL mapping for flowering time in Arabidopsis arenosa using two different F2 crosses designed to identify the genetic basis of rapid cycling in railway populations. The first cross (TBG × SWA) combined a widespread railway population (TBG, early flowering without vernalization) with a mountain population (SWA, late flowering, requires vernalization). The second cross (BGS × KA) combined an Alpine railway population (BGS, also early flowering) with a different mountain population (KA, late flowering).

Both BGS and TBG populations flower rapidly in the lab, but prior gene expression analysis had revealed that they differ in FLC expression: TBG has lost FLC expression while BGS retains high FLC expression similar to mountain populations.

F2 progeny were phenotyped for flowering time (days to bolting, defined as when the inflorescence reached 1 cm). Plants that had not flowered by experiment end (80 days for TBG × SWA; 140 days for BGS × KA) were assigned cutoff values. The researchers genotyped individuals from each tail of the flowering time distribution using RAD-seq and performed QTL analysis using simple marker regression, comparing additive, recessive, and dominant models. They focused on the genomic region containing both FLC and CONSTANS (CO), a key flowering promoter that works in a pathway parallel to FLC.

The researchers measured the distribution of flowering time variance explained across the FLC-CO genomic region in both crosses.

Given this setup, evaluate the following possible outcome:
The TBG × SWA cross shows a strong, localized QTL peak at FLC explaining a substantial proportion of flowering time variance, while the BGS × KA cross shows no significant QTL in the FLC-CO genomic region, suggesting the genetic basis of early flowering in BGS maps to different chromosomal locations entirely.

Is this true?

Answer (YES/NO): NO